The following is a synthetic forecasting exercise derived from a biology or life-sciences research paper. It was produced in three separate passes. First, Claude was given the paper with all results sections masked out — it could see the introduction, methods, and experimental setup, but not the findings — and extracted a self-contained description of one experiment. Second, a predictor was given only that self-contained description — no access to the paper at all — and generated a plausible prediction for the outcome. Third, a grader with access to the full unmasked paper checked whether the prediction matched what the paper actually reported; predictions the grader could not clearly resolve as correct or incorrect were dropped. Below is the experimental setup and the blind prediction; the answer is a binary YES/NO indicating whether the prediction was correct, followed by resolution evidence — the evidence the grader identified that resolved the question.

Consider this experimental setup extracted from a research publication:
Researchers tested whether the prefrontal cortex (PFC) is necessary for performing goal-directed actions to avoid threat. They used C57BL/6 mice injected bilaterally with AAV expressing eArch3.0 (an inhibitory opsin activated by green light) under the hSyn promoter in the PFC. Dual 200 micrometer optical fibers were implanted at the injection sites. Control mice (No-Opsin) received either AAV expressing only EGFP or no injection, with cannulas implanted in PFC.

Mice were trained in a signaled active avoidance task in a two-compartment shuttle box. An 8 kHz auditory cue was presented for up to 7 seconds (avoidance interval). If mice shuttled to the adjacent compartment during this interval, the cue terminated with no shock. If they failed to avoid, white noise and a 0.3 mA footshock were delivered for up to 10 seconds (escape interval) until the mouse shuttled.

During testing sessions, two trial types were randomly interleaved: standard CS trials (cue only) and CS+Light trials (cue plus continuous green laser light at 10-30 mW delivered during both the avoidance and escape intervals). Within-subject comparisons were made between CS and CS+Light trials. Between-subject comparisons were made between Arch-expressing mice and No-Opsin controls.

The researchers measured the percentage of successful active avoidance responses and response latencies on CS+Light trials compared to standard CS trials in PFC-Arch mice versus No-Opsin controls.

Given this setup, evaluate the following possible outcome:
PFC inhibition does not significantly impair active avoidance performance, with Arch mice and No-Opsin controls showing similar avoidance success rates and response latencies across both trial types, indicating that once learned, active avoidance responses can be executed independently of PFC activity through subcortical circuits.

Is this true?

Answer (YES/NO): YES